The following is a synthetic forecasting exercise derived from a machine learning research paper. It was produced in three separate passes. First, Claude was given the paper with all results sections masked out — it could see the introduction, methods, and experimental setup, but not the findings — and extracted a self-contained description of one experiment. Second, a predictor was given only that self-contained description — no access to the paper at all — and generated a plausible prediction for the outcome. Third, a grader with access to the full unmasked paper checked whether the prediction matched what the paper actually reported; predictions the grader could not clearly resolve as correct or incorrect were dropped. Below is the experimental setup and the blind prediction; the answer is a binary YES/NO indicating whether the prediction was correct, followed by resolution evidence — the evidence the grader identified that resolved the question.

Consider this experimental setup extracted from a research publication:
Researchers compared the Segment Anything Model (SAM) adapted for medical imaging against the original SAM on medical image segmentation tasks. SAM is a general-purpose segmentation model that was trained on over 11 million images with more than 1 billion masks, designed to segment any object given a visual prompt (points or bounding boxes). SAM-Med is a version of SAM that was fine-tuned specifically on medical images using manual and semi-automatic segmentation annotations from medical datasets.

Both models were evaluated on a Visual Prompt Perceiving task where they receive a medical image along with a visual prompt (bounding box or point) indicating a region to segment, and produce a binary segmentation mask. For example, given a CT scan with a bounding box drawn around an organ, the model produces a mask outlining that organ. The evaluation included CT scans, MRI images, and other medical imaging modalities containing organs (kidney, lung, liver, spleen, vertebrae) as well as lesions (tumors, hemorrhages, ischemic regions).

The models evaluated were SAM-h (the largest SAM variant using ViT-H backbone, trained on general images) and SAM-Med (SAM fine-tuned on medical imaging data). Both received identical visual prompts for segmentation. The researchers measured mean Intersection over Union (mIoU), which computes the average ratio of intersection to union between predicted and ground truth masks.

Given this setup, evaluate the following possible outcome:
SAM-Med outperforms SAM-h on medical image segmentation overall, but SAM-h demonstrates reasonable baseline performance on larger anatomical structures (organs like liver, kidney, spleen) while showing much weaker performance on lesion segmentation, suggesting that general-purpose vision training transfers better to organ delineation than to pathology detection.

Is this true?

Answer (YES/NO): NO